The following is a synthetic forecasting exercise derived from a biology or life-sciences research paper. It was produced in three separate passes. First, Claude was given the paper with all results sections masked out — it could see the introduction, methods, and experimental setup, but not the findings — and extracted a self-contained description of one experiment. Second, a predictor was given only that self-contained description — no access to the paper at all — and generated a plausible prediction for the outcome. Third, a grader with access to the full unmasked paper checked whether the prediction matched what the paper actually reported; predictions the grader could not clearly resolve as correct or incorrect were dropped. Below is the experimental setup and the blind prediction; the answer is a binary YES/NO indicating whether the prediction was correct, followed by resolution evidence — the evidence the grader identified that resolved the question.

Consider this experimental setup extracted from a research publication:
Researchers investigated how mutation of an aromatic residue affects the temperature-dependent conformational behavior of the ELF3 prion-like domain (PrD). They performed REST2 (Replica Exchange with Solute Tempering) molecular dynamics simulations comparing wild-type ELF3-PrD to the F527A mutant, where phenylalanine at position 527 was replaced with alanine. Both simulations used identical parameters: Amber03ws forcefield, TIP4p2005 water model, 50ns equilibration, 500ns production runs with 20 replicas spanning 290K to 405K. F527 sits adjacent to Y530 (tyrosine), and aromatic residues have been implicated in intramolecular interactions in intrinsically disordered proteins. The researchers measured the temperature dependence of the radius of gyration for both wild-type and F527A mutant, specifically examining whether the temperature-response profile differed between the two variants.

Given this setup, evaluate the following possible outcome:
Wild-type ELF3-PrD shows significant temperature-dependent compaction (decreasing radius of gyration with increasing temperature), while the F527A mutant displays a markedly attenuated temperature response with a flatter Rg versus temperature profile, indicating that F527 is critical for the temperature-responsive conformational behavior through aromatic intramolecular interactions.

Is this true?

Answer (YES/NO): NO